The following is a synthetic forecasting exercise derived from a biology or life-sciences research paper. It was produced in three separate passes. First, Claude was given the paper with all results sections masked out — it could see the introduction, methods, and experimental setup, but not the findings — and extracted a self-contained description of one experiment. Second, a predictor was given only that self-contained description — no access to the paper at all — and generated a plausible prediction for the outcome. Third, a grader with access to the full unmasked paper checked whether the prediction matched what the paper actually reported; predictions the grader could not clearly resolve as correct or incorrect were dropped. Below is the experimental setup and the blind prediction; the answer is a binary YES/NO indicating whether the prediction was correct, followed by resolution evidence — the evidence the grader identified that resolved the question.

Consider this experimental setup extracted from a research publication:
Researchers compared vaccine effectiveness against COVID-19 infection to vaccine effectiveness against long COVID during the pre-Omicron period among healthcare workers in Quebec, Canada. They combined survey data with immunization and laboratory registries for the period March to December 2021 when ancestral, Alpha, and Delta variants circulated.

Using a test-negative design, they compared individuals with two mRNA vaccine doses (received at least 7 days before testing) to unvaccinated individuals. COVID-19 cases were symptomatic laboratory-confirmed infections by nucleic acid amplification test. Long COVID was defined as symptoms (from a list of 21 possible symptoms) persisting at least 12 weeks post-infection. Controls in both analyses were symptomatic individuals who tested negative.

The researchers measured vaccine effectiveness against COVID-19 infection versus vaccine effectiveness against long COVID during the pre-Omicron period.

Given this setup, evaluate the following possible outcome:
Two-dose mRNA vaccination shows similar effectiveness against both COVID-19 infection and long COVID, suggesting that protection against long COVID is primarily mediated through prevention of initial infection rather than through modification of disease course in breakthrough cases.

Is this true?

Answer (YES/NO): YES